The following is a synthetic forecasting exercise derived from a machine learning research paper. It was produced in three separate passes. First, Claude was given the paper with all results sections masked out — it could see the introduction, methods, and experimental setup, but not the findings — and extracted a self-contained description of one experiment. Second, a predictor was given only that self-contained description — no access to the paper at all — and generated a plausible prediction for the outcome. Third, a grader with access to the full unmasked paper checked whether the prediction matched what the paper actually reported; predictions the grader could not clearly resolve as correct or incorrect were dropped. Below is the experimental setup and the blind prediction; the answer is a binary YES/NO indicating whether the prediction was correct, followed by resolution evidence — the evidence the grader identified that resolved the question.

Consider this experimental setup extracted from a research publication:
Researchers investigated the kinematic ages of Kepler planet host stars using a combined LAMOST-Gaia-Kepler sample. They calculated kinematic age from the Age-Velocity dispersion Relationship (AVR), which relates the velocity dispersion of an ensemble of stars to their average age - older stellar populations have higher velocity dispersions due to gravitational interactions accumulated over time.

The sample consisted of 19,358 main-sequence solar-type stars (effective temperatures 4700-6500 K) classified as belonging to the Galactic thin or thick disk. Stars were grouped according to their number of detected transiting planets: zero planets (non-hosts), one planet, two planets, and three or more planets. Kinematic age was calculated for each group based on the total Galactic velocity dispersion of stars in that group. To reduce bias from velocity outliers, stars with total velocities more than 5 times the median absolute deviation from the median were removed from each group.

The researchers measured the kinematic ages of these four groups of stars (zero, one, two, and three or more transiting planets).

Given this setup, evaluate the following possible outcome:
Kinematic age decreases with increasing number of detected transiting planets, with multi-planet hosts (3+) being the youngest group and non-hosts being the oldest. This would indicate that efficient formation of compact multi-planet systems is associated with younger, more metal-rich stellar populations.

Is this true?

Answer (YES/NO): NO